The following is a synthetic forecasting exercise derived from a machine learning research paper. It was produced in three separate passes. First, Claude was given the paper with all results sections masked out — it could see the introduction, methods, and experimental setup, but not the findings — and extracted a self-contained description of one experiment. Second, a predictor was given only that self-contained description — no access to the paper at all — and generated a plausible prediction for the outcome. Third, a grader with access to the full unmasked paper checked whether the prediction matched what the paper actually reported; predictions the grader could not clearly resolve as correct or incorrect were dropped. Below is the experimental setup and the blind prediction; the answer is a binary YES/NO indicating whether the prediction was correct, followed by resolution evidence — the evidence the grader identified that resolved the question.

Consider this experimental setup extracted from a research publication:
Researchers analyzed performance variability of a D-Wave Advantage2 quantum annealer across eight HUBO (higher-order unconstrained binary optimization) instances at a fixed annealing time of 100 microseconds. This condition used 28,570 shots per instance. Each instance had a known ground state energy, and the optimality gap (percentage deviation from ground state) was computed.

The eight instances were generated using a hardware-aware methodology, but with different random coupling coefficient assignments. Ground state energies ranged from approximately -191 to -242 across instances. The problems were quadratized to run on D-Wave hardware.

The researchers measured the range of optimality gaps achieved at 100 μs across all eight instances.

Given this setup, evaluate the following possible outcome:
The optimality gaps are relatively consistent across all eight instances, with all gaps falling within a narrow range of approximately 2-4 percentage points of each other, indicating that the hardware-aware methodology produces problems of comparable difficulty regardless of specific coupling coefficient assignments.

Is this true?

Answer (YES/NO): NO